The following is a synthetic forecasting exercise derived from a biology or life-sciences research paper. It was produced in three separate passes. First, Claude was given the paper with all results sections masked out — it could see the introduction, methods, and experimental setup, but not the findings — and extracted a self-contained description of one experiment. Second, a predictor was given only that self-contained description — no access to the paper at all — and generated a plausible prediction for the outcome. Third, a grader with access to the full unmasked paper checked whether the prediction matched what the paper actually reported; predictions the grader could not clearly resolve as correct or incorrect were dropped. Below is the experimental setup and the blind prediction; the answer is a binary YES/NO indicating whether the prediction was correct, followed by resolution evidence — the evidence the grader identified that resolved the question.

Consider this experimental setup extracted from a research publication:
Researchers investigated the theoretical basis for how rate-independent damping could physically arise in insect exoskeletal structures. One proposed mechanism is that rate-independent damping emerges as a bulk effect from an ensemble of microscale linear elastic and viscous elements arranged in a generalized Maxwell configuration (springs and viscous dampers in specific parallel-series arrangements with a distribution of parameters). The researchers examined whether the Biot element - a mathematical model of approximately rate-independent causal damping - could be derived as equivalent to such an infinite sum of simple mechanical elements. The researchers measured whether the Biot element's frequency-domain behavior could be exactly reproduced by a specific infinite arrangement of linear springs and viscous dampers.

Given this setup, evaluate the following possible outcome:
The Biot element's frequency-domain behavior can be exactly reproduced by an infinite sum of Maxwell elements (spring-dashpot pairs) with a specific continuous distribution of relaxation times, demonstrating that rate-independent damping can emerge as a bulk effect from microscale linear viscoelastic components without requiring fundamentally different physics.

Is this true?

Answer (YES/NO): YES